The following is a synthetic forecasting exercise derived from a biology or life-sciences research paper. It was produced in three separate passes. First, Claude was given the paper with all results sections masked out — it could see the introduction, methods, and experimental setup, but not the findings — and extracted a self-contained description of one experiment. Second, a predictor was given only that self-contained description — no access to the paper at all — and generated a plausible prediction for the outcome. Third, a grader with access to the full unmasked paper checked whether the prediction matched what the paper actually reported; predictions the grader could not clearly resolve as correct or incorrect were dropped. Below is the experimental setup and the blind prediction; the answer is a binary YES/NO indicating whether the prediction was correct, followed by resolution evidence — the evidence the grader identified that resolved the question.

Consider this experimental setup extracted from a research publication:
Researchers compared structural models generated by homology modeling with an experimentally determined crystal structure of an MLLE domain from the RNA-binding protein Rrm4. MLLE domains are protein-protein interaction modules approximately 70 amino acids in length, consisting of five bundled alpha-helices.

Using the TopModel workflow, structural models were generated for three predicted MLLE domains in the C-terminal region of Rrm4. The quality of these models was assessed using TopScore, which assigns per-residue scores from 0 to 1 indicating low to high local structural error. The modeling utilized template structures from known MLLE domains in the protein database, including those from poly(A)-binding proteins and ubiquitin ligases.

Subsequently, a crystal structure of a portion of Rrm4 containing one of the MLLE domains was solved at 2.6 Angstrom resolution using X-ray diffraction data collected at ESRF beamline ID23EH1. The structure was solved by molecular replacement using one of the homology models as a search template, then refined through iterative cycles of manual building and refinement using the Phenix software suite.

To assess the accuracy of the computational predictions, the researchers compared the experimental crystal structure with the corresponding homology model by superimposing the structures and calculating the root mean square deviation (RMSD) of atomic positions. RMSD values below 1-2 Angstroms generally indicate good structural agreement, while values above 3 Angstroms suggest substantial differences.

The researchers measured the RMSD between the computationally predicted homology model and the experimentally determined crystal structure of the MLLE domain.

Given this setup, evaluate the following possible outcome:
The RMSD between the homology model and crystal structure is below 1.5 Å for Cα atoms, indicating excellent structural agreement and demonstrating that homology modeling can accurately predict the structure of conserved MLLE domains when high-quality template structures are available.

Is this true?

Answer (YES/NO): YES